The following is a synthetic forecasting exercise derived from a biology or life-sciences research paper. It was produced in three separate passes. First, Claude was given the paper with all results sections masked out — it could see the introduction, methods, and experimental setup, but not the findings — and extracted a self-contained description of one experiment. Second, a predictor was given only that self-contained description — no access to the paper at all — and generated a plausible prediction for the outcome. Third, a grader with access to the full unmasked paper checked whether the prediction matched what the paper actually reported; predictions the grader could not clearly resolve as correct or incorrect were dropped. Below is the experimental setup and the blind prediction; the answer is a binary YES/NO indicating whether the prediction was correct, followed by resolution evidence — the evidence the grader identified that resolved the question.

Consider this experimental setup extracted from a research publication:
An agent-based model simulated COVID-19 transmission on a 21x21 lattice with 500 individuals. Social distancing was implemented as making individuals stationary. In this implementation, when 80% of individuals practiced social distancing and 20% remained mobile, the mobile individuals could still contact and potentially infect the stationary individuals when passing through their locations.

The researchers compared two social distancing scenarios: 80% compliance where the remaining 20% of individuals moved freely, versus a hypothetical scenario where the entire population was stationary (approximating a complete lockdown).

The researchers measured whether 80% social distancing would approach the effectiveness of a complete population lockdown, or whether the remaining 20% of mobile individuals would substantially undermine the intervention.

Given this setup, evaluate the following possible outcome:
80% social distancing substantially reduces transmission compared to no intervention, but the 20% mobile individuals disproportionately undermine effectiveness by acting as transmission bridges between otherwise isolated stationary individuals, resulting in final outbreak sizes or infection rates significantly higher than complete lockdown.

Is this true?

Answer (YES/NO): NO